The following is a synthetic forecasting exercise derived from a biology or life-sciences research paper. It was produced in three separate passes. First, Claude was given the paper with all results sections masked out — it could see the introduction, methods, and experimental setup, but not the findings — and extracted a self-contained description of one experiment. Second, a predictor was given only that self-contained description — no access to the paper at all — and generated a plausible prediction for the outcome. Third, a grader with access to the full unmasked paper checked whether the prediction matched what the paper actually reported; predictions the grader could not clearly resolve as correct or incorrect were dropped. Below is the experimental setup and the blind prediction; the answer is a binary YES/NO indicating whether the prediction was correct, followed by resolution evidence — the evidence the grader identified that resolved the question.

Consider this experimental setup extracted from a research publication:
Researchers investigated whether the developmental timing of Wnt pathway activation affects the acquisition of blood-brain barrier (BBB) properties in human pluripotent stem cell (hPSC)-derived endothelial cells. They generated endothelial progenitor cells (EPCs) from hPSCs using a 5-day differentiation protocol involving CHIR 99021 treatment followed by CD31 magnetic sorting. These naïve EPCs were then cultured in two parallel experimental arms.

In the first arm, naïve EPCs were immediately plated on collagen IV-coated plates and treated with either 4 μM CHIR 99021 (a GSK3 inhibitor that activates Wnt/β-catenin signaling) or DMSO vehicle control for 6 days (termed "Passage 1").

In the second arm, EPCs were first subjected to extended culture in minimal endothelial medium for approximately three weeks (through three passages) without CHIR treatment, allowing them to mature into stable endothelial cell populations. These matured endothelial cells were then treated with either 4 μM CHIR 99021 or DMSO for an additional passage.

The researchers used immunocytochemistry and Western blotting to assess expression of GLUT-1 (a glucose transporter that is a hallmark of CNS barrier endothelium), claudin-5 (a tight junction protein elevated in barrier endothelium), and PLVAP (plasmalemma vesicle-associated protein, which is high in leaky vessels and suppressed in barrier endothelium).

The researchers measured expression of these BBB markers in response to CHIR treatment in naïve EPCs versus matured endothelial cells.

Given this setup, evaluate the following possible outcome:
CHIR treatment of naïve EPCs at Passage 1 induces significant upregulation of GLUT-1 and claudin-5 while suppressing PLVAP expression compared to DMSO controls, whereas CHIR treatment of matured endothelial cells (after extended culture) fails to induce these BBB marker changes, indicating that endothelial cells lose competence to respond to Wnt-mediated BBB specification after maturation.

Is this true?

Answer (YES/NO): NO